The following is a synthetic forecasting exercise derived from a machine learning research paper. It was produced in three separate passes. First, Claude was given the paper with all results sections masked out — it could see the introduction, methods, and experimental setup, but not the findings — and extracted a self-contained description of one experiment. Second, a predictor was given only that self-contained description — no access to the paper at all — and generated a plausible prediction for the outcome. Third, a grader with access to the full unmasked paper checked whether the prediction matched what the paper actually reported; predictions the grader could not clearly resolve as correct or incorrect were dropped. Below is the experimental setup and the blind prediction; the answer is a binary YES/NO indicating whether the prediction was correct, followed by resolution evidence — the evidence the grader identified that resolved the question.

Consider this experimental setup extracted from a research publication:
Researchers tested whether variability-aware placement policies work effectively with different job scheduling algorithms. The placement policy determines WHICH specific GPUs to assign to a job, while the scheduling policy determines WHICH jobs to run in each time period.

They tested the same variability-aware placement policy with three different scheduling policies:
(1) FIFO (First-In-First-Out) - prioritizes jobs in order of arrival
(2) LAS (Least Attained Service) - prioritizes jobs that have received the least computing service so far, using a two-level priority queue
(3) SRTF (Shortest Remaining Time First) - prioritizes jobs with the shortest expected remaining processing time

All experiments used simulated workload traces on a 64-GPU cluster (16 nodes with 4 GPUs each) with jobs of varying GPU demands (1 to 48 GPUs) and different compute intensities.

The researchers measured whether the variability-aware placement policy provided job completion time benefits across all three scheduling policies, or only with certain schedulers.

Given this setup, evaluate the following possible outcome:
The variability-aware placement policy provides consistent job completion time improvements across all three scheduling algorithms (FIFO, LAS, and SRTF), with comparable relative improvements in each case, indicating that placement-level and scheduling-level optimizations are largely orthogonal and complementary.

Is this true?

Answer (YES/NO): NO